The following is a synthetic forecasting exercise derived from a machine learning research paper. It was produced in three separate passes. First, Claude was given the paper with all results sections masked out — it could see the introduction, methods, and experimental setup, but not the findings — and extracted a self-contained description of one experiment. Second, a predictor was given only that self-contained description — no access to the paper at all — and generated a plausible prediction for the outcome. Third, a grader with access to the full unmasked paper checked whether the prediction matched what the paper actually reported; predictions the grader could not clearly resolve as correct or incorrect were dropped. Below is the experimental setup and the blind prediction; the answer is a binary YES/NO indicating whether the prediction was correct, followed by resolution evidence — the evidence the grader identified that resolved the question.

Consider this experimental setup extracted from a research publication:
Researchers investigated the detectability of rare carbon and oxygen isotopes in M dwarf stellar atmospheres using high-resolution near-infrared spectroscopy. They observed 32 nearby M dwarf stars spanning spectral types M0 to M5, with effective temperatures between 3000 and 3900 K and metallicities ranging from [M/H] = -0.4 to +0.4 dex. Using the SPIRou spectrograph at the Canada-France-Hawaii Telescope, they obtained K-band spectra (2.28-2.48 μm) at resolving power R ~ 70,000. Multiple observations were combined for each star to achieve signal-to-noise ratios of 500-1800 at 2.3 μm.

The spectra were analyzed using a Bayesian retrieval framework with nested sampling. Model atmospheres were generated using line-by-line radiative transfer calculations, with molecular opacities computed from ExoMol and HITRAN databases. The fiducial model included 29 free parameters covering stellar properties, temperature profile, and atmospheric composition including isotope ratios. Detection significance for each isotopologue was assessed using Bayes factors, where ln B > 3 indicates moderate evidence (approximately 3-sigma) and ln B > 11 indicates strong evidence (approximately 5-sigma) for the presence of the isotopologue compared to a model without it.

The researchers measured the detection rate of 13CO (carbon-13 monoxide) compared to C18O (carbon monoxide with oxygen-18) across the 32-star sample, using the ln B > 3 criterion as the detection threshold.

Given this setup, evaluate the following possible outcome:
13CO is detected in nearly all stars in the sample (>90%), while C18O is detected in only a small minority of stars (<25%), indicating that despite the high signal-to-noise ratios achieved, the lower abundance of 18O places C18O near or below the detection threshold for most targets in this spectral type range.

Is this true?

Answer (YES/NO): NO